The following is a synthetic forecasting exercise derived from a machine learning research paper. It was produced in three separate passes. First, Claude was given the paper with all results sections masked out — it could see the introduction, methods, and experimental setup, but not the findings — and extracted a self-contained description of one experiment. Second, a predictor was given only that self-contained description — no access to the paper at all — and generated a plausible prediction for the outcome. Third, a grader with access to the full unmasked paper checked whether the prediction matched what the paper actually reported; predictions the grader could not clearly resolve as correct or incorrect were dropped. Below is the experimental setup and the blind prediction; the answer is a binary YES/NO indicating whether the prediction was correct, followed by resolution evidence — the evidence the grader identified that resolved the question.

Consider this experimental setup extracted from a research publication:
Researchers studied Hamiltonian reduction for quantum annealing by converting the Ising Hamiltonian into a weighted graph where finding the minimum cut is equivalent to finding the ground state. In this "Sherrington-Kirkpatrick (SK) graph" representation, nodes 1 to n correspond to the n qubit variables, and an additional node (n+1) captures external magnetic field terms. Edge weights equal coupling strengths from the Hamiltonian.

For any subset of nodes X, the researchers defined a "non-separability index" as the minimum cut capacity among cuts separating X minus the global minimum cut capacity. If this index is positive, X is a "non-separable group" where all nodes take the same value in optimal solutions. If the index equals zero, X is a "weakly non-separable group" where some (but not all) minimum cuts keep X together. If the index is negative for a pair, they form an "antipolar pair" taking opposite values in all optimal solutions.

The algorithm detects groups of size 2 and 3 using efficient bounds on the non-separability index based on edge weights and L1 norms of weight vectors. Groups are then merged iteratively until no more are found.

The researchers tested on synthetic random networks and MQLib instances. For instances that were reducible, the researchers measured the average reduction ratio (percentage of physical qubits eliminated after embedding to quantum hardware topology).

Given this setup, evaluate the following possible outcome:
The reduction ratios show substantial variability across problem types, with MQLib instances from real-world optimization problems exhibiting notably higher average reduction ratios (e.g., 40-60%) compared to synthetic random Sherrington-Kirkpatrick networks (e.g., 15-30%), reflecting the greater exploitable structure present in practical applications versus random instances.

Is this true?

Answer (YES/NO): NO